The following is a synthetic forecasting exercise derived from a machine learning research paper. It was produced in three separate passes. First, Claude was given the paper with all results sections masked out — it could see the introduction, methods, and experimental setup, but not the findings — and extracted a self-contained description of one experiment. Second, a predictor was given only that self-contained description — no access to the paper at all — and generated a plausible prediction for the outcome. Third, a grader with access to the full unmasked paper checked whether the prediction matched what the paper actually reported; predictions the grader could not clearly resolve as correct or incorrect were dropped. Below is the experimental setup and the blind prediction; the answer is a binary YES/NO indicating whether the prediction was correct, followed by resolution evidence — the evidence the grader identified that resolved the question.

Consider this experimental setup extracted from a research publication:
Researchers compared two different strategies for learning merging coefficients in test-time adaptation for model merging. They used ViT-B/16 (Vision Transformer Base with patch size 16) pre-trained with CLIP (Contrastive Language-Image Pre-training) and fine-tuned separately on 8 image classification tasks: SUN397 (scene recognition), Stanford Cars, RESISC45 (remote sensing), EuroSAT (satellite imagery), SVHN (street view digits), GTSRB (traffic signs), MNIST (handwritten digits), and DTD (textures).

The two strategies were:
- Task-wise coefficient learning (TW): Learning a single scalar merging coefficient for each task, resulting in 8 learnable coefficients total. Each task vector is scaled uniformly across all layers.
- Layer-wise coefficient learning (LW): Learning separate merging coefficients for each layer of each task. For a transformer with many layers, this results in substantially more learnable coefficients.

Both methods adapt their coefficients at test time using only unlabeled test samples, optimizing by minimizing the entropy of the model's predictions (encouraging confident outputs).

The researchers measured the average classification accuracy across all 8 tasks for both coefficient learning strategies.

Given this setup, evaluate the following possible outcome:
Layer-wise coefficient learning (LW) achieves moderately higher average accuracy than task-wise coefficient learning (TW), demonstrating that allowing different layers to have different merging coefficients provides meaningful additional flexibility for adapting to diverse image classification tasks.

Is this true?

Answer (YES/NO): YES